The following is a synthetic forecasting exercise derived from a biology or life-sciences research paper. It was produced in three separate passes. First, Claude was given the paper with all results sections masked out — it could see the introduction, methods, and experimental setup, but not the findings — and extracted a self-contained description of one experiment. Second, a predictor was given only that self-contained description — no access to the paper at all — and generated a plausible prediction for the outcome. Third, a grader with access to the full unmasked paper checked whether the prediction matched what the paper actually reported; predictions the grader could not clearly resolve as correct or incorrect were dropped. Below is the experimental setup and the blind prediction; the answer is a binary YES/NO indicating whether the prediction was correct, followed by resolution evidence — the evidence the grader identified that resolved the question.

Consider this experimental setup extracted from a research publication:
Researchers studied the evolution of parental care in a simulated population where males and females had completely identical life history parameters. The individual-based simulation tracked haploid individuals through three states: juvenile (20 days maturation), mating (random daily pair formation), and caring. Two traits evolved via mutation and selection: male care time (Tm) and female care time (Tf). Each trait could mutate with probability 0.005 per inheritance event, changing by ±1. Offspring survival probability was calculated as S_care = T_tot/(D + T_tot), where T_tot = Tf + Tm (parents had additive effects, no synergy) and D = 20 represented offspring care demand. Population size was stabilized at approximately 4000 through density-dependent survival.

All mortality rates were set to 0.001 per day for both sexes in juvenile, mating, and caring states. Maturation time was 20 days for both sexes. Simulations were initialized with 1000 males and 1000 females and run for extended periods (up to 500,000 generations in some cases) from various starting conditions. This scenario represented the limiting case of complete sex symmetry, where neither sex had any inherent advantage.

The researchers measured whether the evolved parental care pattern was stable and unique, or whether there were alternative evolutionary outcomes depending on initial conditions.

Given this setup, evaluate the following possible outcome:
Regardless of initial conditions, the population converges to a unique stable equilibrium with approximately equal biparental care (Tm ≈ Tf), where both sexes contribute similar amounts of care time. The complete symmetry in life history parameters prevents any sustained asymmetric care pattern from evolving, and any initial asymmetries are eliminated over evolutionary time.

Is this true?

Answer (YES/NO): NO